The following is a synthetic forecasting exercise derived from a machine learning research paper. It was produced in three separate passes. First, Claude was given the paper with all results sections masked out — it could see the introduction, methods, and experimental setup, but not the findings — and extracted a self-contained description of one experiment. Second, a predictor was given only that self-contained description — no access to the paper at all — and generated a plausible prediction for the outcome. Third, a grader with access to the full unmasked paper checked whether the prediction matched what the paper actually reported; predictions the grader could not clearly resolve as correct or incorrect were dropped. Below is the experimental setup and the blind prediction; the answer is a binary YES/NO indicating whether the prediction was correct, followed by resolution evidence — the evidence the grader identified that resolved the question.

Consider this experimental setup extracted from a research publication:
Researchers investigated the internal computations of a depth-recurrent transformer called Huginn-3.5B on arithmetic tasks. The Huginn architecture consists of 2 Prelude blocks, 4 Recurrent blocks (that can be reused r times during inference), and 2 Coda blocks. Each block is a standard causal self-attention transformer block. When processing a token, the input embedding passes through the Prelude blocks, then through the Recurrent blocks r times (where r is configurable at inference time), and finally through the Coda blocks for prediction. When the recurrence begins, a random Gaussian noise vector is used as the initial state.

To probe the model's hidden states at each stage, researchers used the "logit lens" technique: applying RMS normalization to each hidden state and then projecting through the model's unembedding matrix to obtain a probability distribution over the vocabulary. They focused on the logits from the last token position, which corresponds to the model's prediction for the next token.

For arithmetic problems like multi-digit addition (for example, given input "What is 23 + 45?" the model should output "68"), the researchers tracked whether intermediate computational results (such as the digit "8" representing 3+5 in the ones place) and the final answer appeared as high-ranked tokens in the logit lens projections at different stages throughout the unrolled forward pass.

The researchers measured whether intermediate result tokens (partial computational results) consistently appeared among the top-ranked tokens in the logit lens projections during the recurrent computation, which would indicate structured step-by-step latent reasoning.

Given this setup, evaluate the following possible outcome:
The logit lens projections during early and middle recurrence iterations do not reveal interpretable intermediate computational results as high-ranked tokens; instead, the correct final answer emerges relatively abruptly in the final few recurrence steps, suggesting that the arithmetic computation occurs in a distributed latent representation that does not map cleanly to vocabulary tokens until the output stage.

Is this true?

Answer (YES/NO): NO